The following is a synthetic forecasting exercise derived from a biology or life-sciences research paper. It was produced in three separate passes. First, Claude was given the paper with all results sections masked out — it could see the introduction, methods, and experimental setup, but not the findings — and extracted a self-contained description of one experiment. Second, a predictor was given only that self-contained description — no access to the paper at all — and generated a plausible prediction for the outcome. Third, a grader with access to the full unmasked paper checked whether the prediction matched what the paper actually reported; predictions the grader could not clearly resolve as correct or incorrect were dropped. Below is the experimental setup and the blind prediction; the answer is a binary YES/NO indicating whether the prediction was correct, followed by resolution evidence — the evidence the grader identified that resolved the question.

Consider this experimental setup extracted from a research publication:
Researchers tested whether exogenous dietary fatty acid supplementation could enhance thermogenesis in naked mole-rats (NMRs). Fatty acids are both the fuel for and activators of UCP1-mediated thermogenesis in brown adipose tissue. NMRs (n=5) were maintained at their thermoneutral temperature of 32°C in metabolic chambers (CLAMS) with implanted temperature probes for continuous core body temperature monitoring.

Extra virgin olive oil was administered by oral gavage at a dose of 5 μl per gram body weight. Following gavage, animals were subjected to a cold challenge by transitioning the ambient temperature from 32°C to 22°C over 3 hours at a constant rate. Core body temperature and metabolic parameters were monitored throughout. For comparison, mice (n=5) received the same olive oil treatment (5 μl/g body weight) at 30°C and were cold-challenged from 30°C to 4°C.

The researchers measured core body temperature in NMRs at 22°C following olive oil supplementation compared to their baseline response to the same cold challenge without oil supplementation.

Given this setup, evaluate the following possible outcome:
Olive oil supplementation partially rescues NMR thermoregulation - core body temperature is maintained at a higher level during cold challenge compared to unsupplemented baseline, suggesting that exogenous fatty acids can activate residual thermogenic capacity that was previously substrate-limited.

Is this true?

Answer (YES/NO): YES